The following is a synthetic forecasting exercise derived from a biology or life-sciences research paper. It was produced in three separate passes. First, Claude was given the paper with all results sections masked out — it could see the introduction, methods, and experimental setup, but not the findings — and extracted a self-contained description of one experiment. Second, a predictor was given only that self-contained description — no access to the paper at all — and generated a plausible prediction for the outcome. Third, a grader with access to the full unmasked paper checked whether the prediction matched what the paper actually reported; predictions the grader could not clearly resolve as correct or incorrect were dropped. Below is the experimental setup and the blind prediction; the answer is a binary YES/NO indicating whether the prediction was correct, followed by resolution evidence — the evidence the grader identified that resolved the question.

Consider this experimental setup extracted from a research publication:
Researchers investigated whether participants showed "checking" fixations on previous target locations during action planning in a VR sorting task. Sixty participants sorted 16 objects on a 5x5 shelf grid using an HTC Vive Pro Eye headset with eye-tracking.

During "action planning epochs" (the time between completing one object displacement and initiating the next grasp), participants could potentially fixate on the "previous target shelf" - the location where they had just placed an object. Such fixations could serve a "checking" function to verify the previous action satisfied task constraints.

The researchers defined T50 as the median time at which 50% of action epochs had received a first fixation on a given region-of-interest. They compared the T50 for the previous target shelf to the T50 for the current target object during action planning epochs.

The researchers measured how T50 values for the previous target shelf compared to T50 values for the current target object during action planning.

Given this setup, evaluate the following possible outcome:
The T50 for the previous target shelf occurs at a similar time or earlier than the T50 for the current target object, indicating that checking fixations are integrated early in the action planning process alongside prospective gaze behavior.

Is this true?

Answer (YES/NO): YES